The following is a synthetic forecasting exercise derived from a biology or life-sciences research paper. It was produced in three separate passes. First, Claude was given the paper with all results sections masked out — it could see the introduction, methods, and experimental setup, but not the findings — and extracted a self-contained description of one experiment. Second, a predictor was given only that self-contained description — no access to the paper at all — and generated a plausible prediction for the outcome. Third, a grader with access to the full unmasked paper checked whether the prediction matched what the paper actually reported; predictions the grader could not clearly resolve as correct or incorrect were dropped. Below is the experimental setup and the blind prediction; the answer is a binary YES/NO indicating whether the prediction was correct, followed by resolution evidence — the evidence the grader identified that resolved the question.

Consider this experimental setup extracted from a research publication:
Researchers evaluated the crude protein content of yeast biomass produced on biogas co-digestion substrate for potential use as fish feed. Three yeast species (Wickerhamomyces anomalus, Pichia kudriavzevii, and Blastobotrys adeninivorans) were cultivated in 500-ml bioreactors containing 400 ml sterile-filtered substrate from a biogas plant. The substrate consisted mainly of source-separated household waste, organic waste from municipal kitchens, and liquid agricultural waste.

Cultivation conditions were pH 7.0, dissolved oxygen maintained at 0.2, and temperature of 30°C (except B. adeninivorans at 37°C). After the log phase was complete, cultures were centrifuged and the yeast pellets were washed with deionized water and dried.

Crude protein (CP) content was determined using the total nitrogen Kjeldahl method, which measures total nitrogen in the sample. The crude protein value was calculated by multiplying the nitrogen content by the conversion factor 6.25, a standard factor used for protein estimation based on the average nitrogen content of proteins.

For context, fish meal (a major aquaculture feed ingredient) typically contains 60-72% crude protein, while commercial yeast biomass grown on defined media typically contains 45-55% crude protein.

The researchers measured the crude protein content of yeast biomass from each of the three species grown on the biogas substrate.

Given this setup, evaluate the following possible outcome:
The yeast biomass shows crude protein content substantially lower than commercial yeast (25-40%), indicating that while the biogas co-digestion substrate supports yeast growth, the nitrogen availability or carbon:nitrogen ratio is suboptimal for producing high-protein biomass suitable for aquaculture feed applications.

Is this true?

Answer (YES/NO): NO